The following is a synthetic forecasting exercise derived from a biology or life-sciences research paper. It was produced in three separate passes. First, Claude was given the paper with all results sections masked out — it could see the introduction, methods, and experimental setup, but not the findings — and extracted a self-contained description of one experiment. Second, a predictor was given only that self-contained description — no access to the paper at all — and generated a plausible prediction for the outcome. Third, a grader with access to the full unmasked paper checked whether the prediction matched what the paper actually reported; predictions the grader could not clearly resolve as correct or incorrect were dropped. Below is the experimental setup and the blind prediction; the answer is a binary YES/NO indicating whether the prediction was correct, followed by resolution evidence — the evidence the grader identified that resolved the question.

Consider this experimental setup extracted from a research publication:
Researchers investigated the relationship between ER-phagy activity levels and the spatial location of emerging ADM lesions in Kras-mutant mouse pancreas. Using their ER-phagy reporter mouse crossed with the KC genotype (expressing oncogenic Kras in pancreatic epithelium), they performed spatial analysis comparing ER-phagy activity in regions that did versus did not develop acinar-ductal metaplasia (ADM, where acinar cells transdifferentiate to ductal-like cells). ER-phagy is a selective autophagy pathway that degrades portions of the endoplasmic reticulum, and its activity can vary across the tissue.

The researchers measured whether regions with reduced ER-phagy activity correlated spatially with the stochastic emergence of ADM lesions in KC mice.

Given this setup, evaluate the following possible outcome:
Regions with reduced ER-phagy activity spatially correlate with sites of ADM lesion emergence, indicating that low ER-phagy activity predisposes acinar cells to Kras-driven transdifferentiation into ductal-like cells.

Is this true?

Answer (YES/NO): YES